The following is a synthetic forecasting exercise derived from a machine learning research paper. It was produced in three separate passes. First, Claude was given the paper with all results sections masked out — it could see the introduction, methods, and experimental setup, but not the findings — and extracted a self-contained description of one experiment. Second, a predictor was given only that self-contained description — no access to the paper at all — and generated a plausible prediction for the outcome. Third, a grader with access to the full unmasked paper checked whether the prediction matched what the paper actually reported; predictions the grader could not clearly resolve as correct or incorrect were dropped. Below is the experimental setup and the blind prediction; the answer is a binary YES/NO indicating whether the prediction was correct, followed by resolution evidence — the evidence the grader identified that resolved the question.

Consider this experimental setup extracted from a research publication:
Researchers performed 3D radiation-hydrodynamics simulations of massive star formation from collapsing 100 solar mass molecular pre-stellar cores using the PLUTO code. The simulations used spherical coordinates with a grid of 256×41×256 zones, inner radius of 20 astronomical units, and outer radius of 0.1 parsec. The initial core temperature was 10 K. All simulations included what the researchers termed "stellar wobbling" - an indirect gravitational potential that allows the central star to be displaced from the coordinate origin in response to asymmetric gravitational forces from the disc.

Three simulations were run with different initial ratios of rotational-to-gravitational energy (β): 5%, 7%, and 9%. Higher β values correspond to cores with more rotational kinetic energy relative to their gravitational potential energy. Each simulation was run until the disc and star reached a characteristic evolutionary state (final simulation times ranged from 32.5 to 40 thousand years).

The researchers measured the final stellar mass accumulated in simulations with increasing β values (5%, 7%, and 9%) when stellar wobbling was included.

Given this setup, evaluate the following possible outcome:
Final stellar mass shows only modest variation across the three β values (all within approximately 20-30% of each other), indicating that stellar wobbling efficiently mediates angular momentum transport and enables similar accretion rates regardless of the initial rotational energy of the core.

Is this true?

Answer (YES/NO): YES